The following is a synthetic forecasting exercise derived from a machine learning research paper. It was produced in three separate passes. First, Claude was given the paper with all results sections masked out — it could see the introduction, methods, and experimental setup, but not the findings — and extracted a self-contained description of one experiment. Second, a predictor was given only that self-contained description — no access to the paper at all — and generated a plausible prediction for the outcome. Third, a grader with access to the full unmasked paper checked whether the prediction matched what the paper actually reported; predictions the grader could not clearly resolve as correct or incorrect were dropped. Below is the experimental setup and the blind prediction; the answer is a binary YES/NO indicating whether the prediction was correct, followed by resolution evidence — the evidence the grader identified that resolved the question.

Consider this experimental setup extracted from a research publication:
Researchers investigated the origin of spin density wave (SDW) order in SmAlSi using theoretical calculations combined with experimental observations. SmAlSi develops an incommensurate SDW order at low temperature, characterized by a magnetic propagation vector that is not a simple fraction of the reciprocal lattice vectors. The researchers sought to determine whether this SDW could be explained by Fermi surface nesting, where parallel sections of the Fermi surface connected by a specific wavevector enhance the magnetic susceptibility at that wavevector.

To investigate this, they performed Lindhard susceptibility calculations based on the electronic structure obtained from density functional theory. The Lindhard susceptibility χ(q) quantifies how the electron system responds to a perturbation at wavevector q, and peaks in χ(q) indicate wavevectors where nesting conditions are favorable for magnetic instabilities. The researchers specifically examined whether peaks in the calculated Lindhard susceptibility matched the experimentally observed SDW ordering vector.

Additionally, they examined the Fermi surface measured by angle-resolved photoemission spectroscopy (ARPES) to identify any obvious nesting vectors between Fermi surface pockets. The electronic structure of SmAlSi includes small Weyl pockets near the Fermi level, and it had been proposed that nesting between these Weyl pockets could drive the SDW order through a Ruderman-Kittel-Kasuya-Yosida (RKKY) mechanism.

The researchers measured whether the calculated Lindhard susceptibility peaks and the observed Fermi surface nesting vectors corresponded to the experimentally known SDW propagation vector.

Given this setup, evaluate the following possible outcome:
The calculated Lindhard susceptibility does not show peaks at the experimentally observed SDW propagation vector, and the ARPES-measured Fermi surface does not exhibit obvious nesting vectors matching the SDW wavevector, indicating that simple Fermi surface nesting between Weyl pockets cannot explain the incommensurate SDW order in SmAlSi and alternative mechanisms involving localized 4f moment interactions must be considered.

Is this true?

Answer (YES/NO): YES